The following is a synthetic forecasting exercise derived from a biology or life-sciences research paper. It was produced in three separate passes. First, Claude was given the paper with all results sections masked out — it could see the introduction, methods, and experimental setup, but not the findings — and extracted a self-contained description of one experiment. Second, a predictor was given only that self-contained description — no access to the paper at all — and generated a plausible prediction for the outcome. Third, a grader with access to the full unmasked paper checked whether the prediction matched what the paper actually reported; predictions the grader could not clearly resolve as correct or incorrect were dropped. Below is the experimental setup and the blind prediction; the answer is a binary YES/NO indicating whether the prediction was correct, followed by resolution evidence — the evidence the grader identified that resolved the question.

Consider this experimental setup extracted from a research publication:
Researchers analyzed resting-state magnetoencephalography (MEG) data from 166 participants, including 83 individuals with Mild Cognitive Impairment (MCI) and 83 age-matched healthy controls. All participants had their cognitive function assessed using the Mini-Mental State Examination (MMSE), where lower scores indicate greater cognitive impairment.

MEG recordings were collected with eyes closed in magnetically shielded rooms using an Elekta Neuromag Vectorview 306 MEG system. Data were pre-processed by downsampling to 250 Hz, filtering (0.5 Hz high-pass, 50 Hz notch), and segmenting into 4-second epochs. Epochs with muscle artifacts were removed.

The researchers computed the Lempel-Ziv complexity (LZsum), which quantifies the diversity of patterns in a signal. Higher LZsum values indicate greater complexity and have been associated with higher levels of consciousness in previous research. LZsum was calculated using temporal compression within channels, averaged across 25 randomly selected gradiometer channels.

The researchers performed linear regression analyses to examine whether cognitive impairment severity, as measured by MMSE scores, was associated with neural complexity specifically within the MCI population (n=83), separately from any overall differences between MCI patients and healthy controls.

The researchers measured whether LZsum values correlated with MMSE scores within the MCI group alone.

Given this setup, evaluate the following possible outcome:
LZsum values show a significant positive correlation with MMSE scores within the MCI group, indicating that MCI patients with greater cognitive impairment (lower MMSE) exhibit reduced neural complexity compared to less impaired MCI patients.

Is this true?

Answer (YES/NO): YES